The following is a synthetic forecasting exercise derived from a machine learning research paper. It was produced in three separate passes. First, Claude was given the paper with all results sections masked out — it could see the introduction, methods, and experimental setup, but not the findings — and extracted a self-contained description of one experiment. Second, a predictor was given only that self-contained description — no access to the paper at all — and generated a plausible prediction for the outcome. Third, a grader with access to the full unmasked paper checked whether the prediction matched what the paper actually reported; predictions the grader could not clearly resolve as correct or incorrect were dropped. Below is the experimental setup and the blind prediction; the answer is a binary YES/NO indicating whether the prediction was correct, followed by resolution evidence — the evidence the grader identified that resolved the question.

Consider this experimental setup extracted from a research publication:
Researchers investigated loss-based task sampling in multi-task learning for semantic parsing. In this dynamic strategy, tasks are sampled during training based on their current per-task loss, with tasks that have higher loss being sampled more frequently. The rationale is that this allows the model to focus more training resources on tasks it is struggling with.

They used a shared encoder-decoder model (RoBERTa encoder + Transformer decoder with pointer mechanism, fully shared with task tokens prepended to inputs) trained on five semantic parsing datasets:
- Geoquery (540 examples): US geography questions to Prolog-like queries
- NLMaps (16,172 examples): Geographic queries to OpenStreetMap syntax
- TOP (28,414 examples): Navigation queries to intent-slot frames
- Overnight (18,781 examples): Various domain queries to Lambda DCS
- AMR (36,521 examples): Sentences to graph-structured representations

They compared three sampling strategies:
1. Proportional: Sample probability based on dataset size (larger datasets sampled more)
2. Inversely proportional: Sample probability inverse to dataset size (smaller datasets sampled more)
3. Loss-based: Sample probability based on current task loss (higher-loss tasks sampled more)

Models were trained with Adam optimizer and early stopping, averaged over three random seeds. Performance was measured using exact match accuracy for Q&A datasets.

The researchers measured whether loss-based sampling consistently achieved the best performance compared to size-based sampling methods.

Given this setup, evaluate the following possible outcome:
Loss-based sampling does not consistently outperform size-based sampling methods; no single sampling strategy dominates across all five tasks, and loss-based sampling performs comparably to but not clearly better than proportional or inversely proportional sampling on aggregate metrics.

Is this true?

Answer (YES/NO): YES